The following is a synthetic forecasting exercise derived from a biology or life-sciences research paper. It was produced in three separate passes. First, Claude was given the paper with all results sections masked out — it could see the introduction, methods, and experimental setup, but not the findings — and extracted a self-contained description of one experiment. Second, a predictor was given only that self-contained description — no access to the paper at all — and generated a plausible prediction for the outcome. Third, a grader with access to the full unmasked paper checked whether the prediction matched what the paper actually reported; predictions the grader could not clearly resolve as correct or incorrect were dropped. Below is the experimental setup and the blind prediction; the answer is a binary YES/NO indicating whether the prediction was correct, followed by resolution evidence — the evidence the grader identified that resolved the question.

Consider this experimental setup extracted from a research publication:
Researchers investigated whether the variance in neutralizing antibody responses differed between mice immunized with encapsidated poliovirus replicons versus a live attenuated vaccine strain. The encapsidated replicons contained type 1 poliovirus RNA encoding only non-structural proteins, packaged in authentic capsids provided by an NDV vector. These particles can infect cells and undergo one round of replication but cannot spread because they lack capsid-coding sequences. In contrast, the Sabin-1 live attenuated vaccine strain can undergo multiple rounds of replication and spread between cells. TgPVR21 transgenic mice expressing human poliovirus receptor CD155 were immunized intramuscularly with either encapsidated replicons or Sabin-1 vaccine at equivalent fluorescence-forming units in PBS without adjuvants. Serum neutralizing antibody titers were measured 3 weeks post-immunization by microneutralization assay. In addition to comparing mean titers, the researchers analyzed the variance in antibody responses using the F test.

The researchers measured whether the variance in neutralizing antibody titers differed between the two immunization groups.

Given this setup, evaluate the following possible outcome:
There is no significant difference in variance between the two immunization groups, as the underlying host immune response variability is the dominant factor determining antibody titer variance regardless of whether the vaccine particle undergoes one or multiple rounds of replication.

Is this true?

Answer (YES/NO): NO